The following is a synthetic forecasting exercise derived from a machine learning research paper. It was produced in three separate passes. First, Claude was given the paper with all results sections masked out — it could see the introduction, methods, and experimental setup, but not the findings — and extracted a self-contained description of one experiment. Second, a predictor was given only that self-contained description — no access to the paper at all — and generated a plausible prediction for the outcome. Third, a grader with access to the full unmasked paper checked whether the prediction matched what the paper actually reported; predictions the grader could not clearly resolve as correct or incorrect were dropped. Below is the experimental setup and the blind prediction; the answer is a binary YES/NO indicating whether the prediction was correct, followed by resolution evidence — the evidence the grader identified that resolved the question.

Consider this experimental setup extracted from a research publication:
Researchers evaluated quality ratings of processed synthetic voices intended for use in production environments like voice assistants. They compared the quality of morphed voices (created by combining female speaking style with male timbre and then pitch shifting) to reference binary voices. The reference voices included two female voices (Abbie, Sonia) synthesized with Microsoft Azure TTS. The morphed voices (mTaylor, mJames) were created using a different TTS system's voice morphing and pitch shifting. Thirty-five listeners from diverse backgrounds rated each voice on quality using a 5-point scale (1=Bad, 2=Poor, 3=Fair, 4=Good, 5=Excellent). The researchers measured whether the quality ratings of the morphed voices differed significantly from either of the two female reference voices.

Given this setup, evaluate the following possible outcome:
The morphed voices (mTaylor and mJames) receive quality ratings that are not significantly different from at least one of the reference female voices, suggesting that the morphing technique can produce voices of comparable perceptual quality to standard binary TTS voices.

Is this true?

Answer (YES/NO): YES